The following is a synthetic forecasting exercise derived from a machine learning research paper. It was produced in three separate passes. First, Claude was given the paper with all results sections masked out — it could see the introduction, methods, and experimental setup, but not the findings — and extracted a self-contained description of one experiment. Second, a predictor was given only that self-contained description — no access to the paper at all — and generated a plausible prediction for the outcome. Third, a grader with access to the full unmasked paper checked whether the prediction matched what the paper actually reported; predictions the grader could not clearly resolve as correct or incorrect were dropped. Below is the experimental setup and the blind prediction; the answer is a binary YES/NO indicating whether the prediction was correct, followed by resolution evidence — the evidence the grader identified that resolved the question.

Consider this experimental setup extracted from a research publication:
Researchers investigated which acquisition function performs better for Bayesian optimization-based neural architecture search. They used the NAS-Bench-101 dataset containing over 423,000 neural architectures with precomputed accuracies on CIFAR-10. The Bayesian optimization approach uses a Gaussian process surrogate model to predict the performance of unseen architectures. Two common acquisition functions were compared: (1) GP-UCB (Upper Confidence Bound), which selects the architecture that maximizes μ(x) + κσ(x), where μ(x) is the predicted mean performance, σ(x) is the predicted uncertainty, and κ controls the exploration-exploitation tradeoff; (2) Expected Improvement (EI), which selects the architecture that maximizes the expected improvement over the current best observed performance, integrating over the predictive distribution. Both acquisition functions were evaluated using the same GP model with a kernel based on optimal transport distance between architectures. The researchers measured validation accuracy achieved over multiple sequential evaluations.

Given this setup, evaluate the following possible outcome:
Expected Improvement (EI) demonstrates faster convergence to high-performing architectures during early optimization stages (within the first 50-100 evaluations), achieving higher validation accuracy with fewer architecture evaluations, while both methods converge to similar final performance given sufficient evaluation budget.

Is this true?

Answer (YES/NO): NO